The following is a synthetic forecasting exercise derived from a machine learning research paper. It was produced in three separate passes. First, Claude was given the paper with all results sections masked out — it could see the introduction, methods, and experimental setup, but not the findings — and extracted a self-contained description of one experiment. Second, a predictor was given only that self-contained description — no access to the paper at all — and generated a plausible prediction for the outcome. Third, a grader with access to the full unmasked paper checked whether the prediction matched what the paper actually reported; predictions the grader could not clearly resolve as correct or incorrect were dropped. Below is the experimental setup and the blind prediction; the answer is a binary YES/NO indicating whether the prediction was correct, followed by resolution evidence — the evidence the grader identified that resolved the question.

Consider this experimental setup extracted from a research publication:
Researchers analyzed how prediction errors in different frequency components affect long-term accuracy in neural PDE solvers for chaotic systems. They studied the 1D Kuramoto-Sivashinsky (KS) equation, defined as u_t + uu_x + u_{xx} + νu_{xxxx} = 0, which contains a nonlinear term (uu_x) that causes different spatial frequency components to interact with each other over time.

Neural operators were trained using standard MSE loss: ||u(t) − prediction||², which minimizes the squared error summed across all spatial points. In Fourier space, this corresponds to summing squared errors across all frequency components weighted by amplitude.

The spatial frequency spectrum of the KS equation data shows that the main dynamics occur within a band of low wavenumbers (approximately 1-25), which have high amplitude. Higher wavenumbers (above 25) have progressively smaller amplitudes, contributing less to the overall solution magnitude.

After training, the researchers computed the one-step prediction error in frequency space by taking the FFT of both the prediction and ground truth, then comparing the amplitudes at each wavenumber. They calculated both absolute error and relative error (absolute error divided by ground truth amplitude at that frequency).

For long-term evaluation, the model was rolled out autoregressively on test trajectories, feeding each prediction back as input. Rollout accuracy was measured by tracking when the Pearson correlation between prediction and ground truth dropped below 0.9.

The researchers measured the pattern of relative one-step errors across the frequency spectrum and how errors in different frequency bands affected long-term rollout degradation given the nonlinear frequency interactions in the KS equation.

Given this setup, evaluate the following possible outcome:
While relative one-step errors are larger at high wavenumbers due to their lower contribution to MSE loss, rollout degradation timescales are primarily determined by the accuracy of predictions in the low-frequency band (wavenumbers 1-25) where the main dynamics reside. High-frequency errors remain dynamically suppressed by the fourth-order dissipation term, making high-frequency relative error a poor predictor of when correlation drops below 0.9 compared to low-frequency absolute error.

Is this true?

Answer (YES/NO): NO